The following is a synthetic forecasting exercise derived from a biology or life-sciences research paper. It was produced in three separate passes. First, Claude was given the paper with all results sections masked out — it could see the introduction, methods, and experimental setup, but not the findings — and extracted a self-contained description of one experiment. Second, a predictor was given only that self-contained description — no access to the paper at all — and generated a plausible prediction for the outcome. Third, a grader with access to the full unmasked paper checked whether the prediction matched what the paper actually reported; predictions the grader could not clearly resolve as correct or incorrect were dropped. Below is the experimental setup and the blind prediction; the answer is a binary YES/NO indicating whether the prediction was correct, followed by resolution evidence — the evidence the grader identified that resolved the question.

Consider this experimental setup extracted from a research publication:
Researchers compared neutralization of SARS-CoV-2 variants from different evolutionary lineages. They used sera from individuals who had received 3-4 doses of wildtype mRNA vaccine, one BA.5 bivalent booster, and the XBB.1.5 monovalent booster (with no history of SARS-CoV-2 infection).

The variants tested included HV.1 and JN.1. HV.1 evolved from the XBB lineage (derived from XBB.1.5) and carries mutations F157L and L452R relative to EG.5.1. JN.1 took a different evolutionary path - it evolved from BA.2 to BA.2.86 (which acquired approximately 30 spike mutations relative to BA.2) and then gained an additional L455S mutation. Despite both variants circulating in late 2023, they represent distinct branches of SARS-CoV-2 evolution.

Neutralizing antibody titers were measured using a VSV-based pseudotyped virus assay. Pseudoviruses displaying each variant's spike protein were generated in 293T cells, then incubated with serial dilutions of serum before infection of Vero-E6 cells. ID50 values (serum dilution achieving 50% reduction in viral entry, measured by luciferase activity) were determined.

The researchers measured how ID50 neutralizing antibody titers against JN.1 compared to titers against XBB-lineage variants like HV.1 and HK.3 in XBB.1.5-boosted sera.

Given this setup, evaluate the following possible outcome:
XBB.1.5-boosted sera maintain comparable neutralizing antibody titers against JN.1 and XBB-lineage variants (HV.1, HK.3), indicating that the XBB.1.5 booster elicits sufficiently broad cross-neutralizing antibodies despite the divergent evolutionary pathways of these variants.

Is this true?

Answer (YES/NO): NO